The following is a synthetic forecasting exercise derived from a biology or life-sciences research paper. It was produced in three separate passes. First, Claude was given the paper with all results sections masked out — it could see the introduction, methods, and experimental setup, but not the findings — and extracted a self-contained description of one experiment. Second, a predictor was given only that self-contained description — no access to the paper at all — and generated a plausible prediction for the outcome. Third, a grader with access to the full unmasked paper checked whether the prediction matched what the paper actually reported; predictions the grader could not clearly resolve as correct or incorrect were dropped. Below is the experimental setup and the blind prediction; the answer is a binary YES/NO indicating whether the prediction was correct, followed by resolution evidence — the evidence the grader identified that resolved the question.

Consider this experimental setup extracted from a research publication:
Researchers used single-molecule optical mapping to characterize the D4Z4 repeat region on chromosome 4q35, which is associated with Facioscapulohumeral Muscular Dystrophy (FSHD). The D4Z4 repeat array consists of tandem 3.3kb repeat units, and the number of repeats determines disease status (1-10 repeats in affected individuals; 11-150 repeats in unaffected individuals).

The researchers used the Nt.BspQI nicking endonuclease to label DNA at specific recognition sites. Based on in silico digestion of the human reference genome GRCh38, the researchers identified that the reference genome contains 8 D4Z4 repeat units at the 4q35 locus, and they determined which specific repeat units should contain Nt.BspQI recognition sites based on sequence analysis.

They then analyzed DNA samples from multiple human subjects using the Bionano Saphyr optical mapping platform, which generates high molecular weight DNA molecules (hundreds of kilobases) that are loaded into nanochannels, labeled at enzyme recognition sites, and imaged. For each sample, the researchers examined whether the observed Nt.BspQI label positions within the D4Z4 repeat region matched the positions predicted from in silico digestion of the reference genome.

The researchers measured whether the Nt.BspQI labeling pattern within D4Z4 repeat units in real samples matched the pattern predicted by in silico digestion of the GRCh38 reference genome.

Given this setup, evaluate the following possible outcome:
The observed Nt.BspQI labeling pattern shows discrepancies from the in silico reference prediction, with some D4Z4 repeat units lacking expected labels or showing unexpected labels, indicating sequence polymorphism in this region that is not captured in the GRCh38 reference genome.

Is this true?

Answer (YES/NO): YES